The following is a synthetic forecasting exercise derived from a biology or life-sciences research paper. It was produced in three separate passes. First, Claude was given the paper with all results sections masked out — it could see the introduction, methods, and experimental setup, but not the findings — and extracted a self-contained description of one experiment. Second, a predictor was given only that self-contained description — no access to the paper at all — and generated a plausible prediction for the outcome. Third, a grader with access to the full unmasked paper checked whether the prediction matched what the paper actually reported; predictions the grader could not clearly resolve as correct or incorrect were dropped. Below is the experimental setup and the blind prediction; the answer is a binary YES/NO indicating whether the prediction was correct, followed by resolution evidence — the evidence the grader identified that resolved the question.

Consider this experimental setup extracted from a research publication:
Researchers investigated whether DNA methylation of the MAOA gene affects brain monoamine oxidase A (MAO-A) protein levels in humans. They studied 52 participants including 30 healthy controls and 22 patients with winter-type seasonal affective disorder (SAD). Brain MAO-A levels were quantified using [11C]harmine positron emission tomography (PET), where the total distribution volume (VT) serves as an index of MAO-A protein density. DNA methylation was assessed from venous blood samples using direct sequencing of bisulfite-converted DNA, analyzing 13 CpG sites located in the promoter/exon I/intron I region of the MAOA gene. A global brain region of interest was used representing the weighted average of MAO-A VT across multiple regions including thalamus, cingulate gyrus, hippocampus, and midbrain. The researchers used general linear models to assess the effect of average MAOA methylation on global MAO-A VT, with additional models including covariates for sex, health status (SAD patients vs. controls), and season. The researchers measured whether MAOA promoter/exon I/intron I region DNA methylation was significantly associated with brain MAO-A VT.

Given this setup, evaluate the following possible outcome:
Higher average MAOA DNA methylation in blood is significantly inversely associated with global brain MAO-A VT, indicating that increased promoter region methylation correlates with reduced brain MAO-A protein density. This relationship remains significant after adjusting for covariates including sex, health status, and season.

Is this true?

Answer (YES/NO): NO